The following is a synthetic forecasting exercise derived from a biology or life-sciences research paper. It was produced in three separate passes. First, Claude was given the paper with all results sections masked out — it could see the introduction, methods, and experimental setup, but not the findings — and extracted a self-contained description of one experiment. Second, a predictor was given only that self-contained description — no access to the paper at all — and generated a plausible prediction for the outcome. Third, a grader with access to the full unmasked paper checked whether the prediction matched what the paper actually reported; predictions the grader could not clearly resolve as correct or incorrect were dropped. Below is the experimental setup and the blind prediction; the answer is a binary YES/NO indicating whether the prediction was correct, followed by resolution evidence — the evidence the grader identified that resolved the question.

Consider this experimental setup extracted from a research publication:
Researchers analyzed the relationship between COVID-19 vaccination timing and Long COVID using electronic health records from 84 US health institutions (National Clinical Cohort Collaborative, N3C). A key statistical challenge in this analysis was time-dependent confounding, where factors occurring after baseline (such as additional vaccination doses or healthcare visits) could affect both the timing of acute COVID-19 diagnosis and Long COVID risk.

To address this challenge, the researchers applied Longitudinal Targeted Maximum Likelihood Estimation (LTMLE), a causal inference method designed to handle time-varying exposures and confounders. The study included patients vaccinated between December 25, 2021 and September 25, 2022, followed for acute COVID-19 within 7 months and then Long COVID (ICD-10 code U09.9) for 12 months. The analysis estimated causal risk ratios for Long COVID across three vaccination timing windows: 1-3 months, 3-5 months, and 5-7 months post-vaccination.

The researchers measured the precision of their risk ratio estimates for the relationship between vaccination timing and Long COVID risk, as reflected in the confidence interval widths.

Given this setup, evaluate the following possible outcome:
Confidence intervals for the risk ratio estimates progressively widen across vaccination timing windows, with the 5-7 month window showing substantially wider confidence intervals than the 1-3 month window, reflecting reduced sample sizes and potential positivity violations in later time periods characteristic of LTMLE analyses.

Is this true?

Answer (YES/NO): NO